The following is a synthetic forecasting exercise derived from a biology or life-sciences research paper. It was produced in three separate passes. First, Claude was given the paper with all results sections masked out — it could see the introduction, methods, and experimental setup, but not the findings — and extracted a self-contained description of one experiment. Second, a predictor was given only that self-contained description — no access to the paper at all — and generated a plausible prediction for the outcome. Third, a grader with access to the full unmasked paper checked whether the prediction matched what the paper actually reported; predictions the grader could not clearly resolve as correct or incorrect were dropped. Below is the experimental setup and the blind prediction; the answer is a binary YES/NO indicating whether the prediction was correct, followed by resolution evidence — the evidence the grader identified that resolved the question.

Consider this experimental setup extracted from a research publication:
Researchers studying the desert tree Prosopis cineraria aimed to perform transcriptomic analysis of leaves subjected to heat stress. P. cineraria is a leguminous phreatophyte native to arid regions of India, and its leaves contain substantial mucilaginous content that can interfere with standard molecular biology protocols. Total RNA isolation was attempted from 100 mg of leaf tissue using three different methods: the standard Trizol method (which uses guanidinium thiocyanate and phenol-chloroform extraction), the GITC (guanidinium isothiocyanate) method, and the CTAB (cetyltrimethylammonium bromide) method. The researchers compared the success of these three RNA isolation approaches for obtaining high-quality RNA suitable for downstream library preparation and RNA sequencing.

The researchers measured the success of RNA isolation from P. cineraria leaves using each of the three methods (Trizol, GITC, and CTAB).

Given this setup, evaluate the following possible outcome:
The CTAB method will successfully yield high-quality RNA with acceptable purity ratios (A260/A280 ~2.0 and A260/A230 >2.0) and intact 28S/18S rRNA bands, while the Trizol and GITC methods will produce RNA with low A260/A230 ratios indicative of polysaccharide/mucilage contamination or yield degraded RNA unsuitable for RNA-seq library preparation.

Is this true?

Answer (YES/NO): NO